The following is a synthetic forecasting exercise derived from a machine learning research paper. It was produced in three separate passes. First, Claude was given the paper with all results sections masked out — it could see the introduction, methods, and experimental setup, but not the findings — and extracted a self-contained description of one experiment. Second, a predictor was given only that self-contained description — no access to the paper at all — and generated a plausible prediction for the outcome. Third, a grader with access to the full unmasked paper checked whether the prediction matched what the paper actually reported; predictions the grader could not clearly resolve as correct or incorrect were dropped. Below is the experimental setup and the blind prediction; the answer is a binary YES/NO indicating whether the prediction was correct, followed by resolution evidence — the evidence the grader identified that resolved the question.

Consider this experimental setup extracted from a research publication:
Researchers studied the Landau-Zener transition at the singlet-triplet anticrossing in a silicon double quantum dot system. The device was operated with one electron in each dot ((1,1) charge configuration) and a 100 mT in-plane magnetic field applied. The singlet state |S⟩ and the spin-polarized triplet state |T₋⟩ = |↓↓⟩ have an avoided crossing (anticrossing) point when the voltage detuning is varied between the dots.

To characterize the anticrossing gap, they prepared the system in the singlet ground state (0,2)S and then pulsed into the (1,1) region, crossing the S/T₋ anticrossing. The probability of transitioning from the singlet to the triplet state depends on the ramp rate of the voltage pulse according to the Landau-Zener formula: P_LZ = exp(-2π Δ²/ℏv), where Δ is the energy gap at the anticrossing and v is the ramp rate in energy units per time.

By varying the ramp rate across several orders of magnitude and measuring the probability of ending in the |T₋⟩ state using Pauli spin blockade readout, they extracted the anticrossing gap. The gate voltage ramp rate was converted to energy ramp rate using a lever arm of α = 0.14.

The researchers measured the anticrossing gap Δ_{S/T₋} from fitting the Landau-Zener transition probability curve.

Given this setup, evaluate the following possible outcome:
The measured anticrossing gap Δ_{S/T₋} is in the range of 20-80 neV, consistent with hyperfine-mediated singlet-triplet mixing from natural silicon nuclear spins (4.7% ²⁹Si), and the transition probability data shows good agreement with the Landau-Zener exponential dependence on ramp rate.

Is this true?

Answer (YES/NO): NO